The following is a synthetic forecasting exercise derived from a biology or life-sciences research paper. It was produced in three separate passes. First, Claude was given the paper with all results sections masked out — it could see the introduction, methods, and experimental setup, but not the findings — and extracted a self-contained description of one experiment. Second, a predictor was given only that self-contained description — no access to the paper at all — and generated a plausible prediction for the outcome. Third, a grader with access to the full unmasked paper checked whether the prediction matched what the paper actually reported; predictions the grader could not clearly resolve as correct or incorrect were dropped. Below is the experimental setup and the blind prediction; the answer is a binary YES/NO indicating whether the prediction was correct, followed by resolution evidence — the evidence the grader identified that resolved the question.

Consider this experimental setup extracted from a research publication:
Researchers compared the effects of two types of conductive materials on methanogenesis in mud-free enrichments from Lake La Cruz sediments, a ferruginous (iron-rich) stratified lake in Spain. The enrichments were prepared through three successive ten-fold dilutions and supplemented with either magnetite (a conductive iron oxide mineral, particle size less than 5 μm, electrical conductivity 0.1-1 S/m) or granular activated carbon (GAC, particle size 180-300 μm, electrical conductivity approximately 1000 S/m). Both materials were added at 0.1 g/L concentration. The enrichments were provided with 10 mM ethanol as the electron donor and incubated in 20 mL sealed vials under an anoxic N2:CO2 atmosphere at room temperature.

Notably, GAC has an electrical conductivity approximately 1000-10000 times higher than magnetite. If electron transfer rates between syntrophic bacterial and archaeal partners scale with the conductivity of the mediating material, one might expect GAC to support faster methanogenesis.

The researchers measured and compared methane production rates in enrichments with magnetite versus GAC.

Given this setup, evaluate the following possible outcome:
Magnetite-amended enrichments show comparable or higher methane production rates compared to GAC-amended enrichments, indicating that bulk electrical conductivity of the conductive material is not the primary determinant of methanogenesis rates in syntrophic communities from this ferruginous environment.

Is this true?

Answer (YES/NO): YES